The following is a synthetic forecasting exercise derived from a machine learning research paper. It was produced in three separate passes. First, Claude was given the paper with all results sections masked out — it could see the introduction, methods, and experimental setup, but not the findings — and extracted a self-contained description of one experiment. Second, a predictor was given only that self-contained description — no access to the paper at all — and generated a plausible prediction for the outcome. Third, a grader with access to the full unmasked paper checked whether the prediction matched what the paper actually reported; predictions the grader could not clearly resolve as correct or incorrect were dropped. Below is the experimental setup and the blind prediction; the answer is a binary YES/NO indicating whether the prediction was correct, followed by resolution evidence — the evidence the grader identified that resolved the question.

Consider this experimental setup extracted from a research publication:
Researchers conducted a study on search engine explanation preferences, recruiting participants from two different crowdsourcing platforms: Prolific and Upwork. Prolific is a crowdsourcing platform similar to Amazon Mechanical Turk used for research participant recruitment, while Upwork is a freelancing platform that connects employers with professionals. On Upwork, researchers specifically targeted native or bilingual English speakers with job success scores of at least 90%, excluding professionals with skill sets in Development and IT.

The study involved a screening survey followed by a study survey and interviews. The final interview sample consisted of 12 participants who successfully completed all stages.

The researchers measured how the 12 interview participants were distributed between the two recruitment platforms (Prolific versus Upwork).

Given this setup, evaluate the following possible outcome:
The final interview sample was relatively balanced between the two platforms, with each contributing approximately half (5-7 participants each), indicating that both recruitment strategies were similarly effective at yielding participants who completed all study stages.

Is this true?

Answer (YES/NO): NO